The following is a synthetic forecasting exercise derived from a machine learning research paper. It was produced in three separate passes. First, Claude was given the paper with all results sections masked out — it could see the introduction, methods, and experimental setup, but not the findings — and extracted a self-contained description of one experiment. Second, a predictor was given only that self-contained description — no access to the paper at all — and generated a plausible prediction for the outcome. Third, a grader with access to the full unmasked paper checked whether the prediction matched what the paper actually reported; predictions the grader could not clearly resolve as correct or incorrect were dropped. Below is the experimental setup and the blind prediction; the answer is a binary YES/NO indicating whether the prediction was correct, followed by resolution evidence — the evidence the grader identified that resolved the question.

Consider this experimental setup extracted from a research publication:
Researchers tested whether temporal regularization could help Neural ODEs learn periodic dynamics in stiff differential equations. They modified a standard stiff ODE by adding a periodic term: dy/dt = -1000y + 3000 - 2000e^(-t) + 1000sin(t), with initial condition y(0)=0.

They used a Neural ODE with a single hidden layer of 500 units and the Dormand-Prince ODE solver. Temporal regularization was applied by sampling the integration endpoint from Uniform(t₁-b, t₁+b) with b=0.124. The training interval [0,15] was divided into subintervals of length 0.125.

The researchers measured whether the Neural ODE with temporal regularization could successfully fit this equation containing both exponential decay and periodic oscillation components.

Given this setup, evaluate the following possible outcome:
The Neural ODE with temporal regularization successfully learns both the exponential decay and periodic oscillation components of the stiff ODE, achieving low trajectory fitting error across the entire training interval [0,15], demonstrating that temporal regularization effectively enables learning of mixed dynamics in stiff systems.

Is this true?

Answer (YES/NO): NO